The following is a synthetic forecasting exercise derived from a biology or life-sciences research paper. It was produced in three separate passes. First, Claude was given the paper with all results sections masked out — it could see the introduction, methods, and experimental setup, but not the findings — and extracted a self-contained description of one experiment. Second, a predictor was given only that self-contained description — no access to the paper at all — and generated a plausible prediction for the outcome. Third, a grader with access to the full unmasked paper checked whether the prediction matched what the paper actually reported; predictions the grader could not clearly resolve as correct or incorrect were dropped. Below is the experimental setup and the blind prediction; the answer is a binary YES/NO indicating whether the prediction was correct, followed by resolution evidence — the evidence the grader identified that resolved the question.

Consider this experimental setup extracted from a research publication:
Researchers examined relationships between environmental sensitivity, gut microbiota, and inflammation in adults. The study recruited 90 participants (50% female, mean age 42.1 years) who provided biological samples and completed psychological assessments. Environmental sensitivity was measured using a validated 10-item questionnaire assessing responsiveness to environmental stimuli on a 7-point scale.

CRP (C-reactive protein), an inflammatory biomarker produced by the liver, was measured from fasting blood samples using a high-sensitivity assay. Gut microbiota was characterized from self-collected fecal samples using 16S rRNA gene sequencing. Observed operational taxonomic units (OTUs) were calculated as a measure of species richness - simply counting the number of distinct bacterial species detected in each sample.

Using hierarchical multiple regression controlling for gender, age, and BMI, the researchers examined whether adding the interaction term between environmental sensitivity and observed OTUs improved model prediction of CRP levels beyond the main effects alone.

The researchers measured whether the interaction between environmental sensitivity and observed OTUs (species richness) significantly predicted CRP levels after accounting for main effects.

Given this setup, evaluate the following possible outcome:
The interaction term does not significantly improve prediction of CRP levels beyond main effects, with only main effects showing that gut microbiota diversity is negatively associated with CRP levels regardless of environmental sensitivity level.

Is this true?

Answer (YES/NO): NO